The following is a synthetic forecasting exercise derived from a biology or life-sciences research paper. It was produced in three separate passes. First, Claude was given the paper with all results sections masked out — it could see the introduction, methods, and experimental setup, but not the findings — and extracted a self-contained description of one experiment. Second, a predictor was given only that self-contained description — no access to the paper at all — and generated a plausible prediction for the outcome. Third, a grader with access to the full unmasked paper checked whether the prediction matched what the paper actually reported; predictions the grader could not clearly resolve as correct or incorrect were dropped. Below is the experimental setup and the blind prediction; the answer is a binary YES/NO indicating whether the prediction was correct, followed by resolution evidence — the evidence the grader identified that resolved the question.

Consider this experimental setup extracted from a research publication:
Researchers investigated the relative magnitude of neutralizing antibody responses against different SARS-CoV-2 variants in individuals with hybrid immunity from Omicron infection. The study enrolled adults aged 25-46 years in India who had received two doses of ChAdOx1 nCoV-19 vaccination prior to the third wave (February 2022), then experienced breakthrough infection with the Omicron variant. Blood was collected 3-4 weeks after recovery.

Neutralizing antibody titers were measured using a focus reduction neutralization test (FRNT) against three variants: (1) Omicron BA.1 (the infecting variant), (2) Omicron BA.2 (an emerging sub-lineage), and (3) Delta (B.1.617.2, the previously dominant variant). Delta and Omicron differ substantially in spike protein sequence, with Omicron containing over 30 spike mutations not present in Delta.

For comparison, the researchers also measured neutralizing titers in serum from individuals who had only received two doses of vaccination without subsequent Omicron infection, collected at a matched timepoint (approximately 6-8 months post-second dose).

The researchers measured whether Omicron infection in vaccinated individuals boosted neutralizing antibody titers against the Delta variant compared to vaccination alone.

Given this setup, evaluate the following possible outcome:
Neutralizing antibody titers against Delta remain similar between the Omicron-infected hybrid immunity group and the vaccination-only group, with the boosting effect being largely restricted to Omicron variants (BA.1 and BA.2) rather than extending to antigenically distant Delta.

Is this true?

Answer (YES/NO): NO